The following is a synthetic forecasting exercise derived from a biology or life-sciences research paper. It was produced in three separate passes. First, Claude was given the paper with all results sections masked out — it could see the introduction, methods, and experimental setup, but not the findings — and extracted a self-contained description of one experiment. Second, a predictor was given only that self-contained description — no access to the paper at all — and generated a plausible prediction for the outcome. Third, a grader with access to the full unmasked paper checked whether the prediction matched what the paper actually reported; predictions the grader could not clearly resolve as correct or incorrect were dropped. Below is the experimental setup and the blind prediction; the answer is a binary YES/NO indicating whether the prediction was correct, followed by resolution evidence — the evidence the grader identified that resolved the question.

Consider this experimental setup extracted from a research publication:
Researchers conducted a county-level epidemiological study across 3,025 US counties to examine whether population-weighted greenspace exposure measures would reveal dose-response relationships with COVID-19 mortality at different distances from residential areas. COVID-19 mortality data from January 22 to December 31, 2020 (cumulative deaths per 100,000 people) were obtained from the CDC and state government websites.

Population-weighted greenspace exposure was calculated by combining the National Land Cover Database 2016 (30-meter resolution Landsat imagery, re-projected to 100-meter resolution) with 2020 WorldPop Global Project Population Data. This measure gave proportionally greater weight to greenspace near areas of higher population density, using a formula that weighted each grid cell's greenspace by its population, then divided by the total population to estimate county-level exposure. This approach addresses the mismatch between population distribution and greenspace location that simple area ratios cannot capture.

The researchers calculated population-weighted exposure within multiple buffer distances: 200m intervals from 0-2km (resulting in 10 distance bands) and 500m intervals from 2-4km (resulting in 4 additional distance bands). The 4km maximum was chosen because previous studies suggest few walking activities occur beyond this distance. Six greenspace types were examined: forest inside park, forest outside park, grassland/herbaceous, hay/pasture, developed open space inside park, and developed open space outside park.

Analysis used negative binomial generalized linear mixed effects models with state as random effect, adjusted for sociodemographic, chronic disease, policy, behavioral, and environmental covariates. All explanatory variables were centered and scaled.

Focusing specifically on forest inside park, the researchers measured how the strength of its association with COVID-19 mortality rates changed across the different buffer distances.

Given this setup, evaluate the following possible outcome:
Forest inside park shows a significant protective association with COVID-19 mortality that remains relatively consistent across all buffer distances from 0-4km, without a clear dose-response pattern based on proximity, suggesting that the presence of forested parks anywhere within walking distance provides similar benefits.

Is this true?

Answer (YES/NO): NO